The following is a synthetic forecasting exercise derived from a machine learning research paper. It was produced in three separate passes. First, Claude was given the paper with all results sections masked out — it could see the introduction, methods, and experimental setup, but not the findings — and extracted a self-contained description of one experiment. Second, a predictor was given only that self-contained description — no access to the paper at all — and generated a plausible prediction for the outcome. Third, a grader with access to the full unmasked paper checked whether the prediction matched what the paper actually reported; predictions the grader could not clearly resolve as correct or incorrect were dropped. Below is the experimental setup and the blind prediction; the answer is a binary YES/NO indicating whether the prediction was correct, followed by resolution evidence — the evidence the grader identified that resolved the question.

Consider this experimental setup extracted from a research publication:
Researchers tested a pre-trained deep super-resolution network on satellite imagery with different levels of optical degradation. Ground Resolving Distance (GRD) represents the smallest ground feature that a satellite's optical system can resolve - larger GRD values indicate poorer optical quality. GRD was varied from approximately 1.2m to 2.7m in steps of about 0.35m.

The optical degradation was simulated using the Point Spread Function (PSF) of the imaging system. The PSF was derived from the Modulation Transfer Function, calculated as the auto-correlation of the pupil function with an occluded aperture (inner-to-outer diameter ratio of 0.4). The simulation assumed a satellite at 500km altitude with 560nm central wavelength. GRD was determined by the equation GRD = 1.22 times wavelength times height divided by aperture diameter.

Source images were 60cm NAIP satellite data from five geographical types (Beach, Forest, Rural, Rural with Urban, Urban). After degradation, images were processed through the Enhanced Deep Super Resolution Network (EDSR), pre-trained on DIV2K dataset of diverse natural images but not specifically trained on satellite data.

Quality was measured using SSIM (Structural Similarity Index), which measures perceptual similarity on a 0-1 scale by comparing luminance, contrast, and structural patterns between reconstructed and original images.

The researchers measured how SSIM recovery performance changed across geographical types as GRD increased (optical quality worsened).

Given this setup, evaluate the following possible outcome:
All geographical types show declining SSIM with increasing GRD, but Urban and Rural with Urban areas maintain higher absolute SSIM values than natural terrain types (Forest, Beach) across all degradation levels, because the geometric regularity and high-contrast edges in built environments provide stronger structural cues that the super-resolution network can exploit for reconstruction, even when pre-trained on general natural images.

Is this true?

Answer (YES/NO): NO